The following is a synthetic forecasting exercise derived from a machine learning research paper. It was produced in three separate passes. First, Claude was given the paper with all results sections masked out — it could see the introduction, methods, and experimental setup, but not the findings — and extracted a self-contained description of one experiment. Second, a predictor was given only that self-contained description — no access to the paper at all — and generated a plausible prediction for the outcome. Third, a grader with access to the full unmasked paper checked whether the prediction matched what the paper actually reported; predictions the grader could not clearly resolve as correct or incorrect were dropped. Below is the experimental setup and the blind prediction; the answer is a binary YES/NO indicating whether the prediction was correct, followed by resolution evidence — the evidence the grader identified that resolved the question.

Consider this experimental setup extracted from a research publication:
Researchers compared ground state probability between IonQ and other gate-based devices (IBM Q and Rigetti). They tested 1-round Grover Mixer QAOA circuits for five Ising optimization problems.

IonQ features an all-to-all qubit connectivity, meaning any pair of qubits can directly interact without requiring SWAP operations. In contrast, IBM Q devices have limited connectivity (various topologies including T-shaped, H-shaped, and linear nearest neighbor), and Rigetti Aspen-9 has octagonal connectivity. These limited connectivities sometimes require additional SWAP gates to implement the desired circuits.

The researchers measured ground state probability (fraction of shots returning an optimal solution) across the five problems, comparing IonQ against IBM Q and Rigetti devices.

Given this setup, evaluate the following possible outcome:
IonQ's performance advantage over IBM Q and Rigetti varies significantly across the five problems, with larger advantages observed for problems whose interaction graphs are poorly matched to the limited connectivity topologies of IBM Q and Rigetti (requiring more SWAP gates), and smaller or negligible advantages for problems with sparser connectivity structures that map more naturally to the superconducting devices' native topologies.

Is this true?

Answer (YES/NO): NO